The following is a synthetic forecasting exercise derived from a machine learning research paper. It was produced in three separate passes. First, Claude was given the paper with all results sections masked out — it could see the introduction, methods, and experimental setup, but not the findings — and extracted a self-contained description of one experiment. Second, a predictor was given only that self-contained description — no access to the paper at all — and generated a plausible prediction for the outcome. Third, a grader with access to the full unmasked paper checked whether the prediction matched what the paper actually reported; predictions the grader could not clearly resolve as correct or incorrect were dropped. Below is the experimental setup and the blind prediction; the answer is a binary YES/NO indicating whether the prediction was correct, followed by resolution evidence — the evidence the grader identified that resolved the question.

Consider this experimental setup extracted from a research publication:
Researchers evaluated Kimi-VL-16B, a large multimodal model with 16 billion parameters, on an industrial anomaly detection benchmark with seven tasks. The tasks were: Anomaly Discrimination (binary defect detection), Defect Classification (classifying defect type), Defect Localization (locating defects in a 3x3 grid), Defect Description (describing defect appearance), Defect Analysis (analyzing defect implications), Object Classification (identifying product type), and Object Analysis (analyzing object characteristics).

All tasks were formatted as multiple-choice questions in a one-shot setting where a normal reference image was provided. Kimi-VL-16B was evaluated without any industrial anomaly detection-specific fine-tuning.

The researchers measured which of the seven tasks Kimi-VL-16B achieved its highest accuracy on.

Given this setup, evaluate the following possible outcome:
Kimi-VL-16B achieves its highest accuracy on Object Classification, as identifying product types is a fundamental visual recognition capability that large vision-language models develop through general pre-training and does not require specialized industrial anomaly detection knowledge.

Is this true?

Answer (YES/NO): YES